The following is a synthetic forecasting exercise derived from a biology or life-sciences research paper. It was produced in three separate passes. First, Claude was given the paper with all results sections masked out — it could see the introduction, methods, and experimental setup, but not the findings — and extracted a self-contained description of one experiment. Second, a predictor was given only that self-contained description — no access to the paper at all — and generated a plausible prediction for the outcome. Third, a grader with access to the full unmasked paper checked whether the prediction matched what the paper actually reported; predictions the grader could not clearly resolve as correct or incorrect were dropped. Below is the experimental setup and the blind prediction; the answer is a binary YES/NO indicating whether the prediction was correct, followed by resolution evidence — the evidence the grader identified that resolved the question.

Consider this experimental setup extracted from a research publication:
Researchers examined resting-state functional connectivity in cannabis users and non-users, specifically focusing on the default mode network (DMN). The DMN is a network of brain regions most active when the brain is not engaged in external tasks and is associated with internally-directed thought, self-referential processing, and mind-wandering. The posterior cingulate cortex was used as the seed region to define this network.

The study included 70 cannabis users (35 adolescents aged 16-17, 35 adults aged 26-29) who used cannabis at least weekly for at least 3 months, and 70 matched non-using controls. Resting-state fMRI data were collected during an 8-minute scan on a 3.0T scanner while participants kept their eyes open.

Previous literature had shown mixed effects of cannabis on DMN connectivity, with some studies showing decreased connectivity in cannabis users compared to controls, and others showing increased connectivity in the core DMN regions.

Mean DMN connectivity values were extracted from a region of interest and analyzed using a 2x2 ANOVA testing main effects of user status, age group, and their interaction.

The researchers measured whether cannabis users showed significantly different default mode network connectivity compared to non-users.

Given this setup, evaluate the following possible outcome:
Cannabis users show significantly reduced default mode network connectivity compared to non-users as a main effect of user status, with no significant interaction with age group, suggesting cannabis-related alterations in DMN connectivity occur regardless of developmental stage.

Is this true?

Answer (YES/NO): NO